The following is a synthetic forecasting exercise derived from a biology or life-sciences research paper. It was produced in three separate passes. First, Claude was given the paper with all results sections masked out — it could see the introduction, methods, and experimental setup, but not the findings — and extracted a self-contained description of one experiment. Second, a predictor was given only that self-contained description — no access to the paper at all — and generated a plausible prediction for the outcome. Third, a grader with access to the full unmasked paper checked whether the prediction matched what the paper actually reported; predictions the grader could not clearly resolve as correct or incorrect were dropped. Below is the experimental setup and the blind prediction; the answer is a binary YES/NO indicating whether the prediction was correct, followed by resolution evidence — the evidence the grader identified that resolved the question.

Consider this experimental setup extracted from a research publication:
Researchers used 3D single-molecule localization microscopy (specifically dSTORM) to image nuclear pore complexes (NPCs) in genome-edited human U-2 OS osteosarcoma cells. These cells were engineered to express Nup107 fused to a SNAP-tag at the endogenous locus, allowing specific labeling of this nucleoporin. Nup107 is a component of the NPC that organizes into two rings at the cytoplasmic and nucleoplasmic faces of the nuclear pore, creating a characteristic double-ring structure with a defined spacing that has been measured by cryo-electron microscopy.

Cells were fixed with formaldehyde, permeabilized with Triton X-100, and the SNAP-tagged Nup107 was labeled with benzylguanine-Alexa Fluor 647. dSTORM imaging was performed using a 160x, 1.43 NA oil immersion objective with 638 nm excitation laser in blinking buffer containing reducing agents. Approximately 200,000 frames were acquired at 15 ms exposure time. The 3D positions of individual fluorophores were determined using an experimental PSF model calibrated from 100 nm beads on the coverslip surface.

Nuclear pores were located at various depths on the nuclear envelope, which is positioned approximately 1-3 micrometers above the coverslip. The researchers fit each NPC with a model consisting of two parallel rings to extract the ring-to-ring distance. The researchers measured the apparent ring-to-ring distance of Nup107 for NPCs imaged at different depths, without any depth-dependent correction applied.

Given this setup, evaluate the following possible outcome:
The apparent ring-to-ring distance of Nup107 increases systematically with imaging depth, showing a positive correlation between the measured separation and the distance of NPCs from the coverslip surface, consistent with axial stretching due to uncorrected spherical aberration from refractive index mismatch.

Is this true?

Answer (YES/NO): YES